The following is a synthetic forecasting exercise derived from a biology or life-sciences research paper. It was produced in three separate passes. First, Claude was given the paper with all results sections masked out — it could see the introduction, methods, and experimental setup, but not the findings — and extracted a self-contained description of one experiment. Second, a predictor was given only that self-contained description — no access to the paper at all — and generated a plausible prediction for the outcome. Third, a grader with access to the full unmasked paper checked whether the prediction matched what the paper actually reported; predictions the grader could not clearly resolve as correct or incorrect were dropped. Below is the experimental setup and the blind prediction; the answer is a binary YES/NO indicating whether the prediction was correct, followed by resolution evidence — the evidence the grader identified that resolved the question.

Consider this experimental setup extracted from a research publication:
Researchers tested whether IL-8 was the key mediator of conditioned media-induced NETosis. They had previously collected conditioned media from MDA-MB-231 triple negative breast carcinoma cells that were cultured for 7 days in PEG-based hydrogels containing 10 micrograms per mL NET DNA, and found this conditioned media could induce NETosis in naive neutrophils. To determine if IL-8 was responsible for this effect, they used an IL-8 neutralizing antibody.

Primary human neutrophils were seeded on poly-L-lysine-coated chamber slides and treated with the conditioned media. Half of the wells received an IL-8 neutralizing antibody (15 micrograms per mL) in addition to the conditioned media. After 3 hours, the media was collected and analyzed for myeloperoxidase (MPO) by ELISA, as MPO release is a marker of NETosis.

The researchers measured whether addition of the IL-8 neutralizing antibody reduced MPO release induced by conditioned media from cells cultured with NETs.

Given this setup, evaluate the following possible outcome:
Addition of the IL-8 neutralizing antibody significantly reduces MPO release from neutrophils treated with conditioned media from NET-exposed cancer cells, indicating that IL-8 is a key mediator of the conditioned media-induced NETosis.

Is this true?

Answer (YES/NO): YES